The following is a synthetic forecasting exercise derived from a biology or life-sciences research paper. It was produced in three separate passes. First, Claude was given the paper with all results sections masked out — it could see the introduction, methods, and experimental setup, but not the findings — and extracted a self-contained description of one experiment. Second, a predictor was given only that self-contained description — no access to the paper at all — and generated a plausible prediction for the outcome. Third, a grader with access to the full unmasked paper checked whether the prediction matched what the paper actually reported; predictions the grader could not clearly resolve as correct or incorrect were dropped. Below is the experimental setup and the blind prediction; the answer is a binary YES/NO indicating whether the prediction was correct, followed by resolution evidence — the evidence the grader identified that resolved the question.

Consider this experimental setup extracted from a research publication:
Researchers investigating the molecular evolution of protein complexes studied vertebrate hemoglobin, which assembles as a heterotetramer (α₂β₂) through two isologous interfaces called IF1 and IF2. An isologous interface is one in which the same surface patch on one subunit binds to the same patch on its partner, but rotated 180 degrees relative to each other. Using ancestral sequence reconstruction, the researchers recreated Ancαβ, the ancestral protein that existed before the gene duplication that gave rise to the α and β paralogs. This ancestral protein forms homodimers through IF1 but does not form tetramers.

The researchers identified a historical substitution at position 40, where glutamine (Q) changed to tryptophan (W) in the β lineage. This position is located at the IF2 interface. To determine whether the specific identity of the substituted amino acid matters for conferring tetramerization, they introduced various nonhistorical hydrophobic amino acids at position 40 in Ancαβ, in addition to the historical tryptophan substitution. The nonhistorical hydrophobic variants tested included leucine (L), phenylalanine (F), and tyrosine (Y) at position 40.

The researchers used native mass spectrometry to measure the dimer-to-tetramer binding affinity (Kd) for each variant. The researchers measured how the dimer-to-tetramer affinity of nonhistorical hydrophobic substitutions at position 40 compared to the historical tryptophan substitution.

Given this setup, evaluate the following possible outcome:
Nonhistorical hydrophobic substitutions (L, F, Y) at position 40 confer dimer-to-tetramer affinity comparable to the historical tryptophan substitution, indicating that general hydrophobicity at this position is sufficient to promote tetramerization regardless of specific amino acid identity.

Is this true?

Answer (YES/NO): NO